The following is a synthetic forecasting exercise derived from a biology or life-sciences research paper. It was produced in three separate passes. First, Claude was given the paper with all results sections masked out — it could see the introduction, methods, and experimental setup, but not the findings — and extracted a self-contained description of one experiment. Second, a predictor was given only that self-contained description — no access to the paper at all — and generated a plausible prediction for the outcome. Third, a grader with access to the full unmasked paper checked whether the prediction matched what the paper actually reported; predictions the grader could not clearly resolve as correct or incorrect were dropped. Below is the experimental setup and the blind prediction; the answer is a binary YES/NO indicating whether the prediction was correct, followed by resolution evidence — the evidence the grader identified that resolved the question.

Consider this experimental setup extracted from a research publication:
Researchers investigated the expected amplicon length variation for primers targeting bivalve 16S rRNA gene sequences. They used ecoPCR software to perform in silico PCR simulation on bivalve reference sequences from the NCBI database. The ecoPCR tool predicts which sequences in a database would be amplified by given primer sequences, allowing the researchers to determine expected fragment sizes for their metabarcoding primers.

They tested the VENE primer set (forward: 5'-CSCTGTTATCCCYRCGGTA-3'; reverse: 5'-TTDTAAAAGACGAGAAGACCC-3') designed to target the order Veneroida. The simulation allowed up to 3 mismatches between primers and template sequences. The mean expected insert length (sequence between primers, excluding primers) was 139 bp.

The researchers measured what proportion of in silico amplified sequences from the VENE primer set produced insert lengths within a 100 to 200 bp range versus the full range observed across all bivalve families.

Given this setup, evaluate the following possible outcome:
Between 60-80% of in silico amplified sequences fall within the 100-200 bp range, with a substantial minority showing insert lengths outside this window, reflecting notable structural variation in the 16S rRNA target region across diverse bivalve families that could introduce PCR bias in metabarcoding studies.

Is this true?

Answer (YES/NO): NO